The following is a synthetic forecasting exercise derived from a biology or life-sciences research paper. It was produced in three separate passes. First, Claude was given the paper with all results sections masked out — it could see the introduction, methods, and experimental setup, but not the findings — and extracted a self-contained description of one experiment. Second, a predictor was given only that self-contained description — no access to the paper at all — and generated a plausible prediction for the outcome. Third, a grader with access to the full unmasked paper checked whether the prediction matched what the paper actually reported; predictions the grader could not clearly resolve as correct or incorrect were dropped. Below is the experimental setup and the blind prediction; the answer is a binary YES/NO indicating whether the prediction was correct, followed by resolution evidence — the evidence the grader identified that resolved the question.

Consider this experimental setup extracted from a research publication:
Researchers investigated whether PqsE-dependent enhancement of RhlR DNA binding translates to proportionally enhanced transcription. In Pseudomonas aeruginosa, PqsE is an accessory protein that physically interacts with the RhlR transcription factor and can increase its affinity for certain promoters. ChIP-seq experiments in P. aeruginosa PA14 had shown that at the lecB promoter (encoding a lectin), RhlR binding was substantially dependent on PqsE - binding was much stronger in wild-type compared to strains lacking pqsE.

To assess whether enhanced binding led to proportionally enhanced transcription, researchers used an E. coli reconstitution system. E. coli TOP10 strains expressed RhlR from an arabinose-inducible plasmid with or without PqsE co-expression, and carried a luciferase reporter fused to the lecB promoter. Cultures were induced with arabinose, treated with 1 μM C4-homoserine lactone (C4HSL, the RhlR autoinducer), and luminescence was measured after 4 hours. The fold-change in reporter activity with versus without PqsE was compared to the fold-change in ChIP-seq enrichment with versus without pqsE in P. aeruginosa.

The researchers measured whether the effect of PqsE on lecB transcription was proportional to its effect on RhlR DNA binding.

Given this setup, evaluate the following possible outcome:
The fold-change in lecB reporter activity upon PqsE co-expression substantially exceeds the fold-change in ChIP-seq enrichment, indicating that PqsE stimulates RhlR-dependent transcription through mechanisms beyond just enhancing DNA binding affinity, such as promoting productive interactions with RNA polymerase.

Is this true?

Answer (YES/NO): NO